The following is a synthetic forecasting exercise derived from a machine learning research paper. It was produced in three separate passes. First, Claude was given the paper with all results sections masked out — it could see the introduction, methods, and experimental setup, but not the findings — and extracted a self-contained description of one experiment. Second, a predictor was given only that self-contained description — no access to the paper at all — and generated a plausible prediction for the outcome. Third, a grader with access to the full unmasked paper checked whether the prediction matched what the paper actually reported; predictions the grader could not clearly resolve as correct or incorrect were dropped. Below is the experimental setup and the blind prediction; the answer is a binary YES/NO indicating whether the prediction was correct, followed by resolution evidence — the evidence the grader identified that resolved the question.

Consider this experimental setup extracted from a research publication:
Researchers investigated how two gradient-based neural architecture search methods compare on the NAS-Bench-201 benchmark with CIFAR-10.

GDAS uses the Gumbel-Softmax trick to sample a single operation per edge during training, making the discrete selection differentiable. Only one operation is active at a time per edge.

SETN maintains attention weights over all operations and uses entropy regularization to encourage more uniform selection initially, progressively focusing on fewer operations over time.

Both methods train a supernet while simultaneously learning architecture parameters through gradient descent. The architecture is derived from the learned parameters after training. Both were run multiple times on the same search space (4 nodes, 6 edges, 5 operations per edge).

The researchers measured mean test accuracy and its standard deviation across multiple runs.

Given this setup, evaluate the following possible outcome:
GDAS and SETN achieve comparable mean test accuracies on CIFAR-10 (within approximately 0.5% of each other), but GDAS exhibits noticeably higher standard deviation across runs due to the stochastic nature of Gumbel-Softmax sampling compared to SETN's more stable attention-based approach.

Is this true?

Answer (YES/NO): NO